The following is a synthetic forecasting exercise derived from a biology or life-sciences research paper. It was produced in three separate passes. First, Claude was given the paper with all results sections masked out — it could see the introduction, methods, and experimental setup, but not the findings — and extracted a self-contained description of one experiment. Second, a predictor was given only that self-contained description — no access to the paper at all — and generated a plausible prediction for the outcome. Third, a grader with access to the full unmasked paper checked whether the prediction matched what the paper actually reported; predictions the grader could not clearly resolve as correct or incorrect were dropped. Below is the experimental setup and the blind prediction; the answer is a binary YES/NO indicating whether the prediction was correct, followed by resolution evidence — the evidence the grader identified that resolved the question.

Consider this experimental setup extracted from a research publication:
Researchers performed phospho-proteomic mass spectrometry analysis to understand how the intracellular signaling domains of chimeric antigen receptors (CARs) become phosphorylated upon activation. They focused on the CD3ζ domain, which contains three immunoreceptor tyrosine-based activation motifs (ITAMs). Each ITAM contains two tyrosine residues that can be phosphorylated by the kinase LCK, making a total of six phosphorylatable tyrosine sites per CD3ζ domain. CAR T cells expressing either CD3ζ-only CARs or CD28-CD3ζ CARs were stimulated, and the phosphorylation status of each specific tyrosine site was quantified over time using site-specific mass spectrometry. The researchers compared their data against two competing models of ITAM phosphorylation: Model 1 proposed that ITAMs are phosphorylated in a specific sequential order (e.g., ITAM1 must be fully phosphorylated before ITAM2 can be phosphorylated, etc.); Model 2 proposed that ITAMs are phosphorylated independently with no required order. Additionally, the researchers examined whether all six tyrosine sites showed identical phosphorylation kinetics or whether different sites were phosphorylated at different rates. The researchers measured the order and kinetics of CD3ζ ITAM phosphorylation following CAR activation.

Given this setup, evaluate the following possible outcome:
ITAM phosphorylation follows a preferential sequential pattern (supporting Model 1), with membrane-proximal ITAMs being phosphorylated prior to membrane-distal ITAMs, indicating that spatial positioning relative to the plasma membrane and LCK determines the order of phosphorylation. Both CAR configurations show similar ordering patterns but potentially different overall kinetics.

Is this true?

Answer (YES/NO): NO